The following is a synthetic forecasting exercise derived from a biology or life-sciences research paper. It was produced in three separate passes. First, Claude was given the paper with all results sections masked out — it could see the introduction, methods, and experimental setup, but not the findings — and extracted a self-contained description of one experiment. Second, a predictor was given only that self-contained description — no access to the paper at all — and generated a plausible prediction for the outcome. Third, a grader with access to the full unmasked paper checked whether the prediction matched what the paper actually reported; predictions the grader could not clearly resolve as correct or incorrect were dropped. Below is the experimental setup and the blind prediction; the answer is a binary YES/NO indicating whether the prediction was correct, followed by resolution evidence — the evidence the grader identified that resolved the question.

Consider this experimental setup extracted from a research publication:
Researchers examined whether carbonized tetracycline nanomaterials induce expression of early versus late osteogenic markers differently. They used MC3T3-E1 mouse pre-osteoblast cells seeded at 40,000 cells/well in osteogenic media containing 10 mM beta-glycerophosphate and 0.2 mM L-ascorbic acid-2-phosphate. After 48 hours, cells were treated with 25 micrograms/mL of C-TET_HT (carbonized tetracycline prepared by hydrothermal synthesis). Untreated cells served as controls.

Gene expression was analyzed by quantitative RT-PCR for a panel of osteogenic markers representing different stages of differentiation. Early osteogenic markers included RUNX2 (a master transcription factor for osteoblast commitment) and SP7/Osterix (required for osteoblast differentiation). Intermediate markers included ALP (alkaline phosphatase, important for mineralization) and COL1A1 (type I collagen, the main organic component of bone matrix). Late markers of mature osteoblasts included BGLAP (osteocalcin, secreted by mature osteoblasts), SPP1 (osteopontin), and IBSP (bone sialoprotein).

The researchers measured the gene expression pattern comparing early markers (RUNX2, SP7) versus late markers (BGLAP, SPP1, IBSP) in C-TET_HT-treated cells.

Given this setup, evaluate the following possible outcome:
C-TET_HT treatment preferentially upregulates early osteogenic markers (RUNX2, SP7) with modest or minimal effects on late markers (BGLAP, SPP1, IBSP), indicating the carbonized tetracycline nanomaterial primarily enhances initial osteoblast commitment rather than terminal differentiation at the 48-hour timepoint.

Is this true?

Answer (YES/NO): NO